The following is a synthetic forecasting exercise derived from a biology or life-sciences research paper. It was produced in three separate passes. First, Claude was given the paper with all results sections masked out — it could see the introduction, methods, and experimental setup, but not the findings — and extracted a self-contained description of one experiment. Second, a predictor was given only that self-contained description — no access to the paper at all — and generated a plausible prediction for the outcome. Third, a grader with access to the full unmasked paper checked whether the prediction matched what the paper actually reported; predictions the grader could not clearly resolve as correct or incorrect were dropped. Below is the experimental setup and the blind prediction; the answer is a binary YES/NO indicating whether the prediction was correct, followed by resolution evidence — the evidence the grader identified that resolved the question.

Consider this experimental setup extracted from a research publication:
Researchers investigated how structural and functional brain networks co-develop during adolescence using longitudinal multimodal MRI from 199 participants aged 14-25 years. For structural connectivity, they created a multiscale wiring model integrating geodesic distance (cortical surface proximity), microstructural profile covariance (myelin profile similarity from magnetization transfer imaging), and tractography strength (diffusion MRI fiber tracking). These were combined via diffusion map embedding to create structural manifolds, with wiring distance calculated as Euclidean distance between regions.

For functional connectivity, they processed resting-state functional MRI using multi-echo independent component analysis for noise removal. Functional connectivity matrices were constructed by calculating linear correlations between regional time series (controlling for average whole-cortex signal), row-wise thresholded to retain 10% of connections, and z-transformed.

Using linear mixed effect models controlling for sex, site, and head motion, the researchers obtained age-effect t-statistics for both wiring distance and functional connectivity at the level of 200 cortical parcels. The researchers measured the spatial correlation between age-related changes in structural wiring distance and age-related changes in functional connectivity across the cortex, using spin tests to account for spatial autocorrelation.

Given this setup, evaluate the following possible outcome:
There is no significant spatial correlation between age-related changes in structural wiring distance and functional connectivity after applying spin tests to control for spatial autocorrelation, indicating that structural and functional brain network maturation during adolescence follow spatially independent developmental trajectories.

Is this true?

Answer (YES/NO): NO